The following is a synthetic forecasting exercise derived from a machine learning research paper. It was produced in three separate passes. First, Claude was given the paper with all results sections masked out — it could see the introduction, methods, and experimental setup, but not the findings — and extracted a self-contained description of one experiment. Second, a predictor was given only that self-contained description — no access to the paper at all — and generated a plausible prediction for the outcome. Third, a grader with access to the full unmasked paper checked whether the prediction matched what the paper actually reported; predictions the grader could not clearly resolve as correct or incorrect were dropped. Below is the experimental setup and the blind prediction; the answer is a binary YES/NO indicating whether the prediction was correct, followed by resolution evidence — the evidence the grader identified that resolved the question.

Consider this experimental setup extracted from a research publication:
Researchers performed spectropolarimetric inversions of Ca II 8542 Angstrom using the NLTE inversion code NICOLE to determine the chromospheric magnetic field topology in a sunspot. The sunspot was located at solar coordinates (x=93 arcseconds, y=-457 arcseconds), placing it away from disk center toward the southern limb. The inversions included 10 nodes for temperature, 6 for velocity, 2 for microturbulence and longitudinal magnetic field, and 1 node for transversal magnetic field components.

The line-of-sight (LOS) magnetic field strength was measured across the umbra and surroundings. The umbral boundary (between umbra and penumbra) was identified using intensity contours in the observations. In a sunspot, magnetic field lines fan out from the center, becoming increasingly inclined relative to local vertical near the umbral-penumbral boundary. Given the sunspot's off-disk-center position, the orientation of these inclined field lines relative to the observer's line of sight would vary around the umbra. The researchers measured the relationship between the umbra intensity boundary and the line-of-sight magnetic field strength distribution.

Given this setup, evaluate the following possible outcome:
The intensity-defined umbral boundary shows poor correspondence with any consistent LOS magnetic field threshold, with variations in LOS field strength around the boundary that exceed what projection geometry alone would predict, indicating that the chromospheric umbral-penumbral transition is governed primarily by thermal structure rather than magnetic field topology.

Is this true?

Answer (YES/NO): NO